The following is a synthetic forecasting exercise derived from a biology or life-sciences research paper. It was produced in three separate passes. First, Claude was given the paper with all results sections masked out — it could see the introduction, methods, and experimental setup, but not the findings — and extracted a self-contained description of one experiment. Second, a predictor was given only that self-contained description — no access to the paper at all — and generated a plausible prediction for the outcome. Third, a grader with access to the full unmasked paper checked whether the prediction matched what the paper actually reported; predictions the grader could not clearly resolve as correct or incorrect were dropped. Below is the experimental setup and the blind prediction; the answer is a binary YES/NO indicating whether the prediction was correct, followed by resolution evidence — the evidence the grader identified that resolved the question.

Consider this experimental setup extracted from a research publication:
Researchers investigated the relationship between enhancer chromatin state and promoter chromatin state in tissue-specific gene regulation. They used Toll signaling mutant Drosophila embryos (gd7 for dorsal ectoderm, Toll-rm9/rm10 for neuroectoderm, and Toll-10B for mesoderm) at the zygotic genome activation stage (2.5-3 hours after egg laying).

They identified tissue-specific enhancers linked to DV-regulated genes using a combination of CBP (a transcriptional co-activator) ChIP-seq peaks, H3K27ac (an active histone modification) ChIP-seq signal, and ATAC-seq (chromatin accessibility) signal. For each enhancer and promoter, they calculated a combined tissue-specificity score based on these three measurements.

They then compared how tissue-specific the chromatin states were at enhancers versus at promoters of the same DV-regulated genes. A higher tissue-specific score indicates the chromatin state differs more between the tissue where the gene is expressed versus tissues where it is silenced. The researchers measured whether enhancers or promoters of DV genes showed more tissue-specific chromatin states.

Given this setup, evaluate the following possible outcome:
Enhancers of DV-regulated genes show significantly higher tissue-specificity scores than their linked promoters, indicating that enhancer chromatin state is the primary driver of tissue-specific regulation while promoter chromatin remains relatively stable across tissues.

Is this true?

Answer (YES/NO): YES